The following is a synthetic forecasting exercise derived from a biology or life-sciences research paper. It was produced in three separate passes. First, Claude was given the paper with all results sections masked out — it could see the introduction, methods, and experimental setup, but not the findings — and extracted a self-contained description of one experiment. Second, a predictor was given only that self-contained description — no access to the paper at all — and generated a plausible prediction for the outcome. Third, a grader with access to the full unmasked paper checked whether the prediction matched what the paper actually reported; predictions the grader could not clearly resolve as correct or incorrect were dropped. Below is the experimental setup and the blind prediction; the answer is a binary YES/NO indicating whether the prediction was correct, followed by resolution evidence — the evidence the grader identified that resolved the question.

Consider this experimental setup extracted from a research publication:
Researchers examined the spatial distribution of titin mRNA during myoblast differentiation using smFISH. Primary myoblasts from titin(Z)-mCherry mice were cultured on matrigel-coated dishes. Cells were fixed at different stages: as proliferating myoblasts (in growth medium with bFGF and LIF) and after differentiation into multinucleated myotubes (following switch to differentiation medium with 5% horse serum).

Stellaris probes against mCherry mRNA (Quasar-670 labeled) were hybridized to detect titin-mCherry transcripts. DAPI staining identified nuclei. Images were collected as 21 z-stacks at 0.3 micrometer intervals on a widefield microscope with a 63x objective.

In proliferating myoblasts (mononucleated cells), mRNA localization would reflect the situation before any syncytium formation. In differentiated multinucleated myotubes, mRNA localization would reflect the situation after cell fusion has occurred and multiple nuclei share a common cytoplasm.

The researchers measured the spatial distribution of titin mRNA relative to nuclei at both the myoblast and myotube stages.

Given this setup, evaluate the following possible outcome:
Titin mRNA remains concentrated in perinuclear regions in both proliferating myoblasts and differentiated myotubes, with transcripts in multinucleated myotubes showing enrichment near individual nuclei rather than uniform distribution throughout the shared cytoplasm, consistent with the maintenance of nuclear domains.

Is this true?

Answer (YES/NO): NO